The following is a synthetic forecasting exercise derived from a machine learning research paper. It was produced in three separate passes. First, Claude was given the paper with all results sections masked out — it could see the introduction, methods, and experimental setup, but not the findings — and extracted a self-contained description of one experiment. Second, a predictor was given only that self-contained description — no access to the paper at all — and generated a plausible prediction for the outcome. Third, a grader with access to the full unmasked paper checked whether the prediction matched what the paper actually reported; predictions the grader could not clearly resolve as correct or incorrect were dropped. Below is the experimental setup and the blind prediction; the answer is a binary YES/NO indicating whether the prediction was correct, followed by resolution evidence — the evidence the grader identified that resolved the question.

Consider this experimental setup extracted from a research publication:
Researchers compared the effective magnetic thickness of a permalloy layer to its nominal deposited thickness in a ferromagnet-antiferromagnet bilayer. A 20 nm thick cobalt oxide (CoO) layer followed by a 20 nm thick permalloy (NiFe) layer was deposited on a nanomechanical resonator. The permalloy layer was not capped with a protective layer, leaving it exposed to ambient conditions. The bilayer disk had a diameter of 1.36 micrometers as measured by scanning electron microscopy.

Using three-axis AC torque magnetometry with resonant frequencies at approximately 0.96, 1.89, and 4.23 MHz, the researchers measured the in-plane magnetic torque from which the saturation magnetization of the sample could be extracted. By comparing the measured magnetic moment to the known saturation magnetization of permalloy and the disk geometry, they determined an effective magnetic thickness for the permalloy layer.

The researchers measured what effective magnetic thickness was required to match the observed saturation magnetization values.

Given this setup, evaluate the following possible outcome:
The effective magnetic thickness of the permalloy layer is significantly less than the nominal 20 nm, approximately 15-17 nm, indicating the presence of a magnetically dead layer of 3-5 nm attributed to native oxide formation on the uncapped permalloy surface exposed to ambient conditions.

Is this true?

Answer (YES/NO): YES